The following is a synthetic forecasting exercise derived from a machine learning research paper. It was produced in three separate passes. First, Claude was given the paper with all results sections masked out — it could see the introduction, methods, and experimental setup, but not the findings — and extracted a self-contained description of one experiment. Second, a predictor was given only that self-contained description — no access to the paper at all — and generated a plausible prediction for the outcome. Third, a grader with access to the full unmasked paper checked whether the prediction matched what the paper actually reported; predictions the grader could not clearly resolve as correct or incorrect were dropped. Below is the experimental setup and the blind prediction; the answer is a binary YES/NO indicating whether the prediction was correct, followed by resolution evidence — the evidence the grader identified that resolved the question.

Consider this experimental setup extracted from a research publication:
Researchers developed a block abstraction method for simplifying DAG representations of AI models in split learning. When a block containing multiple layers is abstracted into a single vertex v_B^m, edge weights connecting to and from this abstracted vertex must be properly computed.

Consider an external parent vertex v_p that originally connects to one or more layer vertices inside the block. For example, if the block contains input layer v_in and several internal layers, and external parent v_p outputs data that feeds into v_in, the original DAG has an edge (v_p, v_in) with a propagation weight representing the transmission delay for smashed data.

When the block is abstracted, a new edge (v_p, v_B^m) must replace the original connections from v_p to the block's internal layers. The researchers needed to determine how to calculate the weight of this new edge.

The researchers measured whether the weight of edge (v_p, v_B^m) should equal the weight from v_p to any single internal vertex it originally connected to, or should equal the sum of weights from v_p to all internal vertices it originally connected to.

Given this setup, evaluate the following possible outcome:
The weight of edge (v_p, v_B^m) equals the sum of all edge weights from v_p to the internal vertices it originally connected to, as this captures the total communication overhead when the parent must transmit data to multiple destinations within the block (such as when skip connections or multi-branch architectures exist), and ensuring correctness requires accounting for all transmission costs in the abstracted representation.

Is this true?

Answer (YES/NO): NO